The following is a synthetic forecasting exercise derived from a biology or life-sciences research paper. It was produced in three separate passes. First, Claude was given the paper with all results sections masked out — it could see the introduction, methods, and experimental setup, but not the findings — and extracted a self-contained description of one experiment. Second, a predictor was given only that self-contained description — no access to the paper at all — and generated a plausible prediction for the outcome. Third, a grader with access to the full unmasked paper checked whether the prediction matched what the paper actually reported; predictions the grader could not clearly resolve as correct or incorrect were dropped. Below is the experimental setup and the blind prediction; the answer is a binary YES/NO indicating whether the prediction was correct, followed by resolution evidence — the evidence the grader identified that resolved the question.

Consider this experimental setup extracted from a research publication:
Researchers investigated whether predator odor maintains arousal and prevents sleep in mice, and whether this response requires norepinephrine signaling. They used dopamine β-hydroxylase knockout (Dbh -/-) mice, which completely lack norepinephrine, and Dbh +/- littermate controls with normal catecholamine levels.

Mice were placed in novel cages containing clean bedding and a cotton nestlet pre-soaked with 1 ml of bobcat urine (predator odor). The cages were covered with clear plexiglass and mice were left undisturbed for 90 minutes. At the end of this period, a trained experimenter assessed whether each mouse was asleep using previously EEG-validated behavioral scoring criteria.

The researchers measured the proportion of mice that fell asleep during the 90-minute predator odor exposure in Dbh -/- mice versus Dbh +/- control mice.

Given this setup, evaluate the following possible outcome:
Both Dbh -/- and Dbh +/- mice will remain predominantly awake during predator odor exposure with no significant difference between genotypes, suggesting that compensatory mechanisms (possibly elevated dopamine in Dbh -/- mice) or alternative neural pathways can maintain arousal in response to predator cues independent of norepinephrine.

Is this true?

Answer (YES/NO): NO